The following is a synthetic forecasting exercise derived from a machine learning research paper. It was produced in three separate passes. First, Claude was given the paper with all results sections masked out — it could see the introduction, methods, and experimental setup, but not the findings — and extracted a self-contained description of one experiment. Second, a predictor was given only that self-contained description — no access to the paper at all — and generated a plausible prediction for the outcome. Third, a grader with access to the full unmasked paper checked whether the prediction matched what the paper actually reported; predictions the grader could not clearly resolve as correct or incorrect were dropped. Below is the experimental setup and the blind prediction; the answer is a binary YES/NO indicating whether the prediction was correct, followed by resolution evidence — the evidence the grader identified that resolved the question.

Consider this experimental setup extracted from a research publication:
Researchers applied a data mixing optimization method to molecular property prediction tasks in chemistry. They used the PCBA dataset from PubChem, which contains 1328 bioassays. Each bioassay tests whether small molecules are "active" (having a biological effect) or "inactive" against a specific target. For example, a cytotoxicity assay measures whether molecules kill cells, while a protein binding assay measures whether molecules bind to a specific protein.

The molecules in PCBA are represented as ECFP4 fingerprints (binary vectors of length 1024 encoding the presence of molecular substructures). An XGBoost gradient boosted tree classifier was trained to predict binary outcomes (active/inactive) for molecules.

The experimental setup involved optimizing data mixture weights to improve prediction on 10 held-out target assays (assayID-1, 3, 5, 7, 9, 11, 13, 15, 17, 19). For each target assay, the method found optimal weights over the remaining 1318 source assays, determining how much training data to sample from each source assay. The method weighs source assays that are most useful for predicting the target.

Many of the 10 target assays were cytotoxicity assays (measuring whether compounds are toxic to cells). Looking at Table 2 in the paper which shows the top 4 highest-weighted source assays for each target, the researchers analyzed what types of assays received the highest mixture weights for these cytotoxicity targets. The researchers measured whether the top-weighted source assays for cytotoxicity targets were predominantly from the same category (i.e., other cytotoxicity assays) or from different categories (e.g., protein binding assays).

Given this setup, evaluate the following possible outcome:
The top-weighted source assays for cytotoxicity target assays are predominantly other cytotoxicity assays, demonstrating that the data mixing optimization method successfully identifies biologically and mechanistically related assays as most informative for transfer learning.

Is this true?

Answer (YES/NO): YES